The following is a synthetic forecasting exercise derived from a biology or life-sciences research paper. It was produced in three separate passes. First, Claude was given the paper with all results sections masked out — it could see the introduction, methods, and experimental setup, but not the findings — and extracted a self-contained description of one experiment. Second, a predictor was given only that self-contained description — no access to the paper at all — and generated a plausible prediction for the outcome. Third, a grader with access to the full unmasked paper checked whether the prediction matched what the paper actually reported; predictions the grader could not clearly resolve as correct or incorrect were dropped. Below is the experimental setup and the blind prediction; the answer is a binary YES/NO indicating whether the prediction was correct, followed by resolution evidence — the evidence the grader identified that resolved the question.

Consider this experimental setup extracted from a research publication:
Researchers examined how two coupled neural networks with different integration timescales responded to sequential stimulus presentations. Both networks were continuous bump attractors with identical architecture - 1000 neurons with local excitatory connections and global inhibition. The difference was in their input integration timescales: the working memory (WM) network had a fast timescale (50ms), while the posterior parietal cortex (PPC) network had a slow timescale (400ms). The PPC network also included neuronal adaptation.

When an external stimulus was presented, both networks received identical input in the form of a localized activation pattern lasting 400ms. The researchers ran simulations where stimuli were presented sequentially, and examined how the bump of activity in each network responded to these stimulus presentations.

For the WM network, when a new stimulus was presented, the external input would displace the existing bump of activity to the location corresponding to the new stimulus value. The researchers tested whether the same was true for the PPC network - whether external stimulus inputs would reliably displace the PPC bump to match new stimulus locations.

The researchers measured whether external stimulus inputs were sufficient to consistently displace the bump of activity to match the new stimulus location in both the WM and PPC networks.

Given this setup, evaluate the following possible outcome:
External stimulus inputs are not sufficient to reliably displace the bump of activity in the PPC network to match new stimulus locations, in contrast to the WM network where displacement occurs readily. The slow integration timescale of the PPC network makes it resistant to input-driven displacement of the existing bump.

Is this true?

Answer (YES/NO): YES